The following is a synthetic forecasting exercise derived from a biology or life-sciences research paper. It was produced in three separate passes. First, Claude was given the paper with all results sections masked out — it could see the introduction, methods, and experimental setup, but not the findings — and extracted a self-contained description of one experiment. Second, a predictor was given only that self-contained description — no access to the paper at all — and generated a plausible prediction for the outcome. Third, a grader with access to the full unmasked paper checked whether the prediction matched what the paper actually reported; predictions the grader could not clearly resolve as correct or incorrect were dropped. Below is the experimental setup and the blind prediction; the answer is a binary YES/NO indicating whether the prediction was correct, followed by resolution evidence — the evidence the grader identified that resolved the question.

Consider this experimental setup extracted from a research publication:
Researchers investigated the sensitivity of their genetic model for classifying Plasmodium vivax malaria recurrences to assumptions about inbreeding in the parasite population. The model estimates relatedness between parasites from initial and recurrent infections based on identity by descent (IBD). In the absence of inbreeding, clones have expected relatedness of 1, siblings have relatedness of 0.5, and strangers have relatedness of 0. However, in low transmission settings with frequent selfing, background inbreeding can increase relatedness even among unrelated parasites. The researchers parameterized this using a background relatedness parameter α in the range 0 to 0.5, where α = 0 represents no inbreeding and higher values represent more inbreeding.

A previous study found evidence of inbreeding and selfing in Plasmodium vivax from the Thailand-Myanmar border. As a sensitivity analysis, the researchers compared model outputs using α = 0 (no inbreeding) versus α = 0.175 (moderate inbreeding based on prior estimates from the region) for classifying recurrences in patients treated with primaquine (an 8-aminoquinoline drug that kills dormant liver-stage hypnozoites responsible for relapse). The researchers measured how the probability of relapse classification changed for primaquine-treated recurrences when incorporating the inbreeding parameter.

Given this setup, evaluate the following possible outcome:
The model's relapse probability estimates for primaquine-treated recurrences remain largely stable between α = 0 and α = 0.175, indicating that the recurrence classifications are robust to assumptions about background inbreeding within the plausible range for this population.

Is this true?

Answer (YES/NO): YES